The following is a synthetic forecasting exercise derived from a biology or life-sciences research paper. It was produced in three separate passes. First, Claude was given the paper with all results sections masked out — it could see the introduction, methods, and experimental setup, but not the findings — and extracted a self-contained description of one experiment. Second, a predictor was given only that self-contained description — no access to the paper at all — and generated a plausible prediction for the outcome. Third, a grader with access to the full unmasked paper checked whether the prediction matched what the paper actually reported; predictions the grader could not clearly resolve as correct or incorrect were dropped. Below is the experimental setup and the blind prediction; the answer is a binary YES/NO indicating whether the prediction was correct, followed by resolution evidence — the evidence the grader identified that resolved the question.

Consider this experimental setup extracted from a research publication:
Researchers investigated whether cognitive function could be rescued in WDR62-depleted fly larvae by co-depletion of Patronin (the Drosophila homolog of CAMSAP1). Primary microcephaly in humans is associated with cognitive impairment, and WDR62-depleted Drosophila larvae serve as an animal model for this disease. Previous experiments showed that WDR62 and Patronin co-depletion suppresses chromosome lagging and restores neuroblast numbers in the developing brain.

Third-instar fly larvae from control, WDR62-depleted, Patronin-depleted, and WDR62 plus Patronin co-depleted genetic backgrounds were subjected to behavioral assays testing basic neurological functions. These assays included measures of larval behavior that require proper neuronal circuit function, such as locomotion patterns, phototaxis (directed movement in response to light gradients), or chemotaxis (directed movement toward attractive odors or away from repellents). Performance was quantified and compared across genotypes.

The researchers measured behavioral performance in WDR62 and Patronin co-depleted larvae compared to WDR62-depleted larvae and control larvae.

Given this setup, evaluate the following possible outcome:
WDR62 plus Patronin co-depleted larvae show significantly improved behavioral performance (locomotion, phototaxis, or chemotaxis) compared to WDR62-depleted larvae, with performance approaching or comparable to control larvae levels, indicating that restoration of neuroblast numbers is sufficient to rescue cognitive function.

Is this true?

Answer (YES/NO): YES